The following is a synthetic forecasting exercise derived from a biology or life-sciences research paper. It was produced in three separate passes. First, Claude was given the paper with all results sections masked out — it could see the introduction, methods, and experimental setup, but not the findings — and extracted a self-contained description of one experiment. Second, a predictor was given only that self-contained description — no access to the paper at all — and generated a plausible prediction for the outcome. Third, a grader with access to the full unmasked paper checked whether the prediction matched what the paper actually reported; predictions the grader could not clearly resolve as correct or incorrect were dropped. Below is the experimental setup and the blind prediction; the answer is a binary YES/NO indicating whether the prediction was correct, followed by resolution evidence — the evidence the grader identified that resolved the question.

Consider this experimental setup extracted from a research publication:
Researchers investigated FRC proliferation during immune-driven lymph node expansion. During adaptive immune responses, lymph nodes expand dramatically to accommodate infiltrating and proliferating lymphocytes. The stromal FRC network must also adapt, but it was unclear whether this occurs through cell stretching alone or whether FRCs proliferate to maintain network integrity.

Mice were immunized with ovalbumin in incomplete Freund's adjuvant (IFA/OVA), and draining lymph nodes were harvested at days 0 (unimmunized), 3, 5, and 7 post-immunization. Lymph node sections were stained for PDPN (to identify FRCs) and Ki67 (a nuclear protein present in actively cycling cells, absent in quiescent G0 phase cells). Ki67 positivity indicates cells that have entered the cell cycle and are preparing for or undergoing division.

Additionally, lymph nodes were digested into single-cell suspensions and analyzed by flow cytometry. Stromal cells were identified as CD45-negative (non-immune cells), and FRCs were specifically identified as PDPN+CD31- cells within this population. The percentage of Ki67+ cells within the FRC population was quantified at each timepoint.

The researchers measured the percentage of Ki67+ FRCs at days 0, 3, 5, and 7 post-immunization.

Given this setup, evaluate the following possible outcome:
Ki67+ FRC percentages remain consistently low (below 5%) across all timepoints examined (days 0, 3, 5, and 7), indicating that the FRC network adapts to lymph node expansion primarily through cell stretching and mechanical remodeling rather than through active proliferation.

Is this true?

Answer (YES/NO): NO